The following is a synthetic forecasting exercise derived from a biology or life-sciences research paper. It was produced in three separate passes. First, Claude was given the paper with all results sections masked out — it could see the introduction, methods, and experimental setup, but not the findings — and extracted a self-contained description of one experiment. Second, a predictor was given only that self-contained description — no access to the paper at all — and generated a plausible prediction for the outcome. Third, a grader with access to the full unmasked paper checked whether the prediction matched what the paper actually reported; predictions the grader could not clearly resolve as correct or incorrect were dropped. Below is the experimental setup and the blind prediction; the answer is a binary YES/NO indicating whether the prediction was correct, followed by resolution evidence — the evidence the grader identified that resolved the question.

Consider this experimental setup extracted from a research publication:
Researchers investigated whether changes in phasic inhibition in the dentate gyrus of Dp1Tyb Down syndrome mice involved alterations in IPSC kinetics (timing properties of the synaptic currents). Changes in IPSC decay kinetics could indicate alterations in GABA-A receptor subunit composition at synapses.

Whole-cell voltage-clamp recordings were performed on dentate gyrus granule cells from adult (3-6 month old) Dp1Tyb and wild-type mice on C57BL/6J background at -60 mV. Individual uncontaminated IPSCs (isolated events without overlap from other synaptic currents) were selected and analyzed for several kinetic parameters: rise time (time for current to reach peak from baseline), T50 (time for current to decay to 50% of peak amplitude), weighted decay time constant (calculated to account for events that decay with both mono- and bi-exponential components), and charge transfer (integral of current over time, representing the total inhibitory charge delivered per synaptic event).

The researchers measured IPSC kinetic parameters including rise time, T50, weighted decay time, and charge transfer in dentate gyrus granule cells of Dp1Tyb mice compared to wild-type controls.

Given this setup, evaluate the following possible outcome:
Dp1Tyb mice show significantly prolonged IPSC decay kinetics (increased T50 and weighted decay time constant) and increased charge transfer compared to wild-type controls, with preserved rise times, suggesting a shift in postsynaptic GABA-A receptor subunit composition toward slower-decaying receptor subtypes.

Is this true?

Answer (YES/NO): NO